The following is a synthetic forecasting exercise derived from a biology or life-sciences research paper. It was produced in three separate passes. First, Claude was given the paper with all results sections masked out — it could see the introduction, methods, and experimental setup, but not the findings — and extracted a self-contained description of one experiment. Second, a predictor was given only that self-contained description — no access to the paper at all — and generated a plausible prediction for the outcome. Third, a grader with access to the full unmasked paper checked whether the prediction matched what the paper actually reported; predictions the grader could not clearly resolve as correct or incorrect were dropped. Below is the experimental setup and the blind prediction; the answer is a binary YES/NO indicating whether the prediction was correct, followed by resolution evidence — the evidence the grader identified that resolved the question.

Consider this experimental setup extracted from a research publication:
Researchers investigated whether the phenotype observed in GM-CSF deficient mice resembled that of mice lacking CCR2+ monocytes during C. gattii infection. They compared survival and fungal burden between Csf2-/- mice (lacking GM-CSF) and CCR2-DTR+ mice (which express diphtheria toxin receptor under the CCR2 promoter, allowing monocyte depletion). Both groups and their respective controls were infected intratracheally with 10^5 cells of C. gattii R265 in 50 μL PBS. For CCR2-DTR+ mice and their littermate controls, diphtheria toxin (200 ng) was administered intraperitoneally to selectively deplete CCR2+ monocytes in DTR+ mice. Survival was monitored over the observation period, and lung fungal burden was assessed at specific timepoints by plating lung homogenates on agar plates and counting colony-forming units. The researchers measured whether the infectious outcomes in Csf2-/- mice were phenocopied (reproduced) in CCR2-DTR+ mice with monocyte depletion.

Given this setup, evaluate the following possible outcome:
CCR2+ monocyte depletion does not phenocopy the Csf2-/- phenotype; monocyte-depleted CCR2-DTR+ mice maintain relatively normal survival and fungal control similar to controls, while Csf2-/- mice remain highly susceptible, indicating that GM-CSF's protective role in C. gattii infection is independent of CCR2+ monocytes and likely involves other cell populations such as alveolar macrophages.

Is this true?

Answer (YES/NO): NO